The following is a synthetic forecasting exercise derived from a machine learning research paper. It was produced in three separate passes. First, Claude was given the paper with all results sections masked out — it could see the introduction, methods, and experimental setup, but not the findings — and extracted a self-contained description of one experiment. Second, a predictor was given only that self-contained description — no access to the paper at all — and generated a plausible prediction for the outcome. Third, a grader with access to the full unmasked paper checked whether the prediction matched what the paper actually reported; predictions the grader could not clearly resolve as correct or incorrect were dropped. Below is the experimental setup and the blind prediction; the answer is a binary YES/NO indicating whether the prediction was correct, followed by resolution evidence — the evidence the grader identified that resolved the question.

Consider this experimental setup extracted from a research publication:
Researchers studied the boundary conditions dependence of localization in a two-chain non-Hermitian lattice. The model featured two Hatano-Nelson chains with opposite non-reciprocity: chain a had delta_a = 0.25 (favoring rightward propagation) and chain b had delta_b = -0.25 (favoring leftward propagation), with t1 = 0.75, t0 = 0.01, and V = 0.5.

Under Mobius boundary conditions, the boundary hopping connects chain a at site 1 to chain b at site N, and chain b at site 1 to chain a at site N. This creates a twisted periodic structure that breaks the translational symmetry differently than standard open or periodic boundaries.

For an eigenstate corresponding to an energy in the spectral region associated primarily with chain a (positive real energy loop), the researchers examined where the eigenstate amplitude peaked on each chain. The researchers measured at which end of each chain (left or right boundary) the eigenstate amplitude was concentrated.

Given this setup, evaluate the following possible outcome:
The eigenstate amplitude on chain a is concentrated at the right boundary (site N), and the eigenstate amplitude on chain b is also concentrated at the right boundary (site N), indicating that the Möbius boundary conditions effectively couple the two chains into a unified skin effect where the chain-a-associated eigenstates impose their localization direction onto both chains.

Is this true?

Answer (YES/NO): NO